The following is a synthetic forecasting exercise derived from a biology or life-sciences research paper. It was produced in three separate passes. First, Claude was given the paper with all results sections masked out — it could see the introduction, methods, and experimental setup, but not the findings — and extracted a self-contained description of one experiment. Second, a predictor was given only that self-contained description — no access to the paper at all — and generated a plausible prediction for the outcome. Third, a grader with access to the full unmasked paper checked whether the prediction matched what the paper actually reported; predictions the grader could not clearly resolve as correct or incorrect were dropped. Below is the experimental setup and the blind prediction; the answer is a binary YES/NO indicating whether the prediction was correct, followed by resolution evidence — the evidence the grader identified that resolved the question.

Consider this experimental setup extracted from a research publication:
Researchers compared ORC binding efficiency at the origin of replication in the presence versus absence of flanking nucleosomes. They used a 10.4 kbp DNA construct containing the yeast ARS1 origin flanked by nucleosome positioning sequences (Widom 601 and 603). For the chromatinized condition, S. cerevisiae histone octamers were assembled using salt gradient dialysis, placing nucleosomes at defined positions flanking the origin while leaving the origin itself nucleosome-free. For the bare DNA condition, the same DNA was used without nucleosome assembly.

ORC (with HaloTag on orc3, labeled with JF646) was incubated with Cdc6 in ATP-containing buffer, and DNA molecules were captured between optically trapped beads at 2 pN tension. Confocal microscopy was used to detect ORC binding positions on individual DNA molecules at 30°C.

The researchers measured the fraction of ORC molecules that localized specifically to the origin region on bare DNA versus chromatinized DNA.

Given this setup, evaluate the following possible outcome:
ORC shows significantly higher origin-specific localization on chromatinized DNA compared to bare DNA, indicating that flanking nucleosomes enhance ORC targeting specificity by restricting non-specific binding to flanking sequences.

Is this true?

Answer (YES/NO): YES